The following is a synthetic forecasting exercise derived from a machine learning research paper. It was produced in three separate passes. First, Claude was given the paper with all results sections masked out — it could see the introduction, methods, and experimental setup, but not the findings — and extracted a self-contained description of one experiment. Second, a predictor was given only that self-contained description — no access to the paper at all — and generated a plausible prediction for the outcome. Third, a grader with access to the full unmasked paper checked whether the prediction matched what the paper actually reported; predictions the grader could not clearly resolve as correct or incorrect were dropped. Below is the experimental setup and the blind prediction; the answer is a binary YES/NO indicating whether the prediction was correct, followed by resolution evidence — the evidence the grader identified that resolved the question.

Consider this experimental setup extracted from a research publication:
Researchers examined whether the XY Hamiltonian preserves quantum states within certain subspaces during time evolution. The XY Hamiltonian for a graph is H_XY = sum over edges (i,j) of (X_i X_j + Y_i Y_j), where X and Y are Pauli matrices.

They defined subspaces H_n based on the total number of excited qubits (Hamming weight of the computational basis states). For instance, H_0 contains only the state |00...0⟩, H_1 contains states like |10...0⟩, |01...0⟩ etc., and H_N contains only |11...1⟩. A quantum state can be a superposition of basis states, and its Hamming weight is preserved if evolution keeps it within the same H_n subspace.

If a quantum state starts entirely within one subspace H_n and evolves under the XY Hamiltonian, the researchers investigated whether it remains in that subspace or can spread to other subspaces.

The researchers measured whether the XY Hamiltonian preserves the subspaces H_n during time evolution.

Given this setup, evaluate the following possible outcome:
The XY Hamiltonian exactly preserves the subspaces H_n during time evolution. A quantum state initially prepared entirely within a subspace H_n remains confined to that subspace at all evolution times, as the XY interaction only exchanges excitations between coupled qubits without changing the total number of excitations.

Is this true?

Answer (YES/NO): YES